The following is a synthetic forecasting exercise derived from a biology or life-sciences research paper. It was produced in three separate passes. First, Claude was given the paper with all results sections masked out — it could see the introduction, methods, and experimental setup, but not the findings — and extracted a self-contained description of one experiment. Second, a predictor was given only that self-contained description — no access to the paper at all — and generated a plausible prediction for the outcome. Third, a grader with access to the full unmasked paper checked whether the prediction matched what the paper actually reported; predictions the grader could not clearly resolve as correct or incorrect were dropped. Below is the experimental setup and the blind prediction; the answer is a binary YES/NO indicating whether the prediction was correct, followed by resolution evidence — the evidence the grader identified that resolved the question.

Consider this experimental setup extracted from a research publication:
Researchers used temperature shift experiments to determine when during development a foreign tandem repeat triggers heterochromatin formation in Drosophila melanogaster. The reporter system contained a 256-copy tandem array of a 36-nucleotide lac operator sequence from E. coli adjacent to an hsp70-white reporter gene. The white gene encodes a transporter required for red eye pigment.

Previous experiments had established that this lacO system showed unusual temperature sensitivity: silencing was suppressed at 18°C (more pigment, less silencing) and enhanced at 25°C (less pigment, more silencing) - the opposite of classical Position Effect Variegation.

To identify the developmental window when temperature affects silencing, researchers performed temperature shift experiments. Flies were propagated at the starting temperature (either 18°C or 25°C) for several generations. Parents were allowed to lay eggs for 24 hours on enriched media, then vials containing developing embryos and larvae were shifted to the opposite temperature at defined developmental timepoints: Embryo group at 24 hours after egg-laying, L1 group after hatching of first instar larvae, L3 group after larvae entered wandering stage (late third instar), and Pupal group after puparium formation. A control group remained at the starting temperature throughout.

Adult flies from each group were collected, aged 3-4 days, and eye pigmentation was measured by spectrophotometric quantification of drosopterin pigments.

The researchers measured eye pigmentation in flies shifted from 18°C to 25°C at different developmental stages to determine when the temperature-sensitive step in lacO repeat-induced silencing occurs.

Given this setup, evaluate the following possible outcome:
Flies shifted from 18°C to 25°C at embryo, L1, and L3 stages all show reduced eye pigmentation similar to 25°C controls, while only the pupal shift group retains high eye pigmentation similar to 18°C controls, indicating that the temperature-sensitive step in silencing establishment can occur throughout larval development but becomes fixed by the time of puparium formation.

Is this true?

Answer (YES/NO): NO